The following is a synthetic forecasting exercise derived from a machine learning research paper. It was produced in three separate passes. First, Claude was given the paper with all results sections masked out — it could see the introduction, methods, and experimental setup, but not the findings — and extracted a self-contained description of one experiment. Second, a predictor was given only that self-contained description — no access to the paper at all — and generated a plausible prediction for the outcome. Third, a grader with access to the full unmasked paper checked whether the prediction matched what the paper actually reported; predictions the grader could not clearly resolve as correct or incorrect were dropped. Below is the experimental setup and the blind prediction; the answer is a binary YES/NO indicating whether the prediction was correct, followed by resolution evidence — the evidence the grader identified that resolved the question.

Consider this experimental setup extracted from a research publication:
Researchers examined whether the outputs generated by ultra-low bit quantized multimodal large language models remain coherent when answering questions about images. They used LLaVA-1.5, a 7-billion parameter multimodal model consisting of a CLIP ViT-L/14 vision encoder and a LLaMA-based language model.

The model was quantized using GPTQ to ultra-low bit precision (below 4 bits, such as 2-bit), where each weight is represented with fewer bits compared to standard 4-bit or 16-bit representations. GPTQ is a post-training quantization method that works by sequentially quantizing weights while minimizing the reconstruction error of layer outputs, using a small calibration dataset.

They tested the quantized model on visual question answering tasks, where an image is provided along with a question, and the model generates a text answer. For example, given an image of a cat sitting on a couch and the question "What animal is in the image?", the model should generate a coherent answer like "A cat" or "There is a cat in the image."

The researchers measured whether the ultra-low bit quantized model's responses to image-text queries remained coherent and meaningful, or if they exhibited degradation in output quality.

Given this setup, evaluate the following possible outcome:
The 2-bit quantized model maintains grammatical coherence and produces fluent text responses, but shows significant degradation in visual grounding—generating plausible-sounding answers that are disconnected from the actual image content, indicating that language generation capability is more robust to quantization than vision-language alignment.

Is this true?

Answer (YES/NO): NO